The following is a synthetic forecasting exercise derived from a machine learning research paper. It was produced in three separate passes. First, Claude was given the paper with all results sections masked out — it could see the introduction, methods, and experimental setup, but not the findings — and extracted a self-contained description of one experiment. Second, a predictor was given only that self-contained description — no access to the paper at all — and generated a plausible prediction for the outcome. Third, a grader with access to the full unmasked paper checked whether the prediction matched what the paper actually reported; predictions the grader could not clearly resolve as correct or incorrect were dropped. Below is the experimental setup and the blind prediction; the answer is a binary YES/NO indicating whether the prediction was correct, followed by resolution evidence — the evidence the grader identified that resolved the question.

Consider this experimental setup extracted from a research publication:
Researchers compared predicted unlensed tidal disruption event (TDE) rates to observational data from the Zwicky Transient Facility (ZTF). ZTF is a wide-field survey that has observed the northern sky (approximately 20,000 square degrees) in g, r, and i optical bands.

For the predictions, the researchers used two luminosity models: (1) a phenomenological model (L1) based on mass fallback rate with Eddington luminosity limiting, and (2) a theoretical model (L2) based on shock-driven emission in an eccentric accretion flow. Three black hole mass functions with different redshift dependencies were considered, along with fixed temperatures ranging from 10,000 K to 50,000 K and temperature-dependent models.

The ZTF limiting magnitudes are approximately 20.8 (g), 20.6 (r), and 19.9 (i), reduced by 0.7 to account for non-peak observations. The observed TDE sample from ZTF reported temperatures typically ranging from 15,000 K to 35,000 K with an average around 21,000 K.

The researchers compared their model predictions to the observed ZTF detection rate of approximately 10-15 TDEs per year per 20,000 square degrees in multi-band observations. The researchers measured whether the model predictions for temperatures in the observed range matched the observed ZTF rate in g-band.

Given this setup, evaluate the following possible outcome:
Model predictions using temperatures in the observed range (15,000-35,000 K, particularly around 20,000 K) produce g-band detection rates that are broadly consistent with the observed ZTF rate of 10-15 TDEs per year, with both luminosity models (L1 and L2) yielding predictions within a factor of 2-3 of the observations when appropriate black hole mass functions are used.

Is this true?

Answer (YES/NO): NO